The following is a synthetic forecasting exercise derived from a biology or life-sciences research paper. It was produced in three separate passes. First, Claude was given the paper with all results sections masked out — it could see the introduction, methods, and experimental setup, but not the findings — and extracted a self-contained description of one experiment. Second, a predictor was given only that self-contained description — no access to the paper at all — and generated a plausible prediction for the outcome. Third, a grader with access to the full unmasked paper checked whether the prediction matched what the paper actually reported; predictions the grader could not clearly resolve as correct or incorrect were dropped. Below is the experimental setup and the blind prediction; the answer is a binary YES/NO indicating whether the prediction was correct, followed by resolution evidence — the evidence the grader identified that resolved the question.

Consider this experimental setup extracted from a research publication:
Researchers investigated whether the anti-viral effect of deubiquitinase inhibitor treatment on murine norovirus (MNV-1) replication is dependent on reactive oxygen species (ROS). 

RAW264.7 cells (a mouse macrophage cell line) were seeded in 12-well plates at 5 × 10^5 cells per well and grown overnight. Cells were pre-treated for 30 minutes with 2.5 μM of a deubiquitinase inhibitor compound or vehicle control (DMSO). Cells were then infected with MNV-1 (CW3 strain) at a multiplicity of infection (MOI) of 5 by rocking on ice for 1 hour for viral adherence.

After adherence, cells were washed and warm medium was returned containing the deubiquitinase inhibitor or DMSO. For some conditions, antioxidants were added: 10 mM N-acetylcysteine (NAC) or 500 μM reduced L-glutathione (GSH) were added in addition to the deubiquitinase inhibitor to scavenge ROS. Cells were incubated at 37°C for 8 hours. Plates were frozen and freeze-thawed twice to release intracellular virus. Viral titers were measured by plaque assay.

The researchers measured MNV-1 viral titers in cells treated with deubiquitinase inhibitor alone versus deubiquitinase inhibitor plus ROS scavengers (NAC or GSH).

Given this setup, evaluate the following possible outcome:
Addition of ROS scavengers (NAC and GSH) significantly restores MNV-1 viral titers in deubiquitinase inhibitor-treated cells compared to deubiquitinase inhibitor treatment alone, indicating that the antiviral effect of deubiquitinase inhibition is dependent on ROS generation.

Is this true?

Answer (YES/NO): YES